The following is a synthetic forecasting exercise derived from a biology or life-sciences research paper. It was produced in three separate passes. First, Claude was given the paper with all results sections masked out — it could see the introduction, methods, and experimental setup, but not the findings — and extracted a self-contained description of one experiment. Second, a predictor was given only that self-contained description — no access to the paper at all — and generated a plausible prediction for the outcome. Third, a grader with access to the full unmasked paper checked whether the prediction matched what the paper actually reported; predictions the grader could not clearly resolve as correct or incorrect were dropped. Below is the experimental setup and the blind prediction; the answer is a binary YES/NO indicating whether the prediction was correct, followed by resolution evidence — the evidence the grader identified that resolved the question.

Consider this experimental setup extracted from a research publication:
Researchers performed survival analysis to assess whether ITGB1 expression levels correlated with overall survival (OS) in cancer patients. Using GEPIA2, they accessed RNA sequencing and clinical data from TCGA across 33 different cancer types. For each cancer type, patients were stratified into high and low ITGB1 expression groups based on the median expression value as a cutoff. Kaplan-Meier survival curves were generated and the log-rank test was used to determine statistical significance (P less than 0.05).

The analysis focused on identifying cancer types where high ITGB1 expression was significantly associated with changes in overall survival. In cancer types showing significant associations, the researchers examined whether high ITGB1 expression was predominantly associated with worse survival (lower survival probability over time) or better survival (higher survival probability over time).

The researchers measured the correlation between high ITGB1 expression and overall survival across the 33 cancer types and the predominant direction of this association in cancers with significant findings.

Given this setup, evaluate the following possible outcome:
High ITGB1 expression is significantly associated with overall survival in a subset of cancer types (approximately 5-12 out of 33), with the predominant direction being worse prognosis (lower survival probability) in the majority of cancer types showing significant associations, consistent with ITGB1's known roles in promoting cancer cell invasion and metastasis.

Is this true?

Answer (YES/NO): YES